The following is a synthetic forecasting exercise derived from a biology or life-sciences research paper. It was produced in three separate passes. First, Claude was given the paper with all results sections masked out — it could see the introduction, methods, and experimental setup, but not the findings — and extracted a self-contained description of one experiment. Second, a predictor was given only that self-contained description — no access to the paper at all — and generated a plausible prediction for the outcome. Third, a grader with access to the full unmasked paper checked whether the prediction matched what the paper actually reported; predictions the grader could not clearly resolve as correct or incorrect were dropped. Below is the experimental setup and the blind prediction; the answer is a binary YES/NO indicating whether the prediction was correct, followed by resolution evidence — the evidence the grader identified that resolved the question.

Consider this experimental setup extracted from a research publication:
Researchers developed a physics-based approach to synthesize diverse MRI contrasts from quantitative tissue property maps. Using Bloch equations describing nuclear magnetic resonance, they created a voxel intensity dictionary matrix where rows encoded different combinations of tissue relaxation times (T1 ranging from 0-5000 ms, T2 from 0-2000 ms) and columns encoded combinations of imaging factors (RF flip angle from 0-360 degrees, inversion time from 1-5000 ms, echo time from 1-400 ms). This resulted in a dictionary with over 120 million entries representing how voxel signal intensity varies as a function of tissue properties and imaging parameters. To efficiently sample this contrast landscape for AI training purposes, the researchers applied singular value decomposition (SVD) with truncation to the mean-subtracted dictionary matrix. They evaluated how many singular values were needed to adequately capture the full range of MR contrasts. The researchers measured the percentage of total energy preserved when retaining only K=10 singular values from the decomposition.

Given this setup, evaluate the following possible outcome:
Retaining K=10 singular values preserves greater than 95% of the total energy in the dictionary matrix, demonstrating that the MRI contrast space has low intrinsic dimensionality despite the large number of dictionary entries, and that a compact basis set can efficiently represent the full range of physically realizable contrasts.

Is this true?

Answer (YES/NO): YES